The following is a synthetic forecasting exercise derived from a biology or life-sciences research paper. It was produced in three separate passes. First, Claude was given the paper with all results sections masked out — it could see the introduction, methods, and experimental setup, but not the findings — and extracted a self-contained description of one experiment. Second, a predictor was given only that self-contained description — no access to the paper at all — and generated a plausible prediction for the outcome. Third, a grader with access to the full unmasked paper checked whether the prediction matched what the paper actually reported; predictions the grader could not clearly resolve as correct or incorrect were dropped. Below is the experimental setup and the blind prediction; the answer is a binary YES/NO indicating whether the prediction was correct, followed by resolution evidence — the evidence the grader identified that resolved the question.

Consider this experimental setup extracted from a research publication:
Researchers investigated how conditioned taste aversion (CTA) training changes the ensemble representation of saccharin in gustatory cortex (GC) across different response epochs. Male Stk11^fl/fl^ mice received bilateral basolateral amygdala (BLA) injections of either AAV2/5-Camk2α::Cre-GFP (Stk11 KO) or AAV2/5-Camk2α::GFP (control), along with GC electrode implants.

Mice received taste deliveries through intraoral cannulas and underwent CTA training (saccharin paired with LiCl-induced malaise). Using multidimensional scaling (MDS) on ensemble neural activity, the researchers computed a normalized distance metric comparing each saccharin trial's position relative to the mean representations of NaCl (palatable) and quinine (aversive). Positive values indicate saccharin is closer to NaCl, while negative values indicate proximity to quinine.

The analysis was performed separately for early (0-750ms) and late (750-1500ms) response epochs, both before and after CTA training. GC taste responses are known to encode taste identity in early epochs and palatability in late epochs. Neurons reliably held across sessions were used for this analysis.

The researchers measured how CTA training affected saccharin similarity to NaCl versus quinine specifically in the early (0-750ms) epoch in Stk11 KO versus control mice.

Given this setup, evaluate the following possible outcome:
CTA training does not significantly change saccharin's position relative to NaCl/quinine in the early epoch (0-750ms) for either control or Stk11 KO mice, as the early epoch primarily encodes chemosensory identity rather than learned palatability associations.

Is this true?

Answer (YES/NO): YES